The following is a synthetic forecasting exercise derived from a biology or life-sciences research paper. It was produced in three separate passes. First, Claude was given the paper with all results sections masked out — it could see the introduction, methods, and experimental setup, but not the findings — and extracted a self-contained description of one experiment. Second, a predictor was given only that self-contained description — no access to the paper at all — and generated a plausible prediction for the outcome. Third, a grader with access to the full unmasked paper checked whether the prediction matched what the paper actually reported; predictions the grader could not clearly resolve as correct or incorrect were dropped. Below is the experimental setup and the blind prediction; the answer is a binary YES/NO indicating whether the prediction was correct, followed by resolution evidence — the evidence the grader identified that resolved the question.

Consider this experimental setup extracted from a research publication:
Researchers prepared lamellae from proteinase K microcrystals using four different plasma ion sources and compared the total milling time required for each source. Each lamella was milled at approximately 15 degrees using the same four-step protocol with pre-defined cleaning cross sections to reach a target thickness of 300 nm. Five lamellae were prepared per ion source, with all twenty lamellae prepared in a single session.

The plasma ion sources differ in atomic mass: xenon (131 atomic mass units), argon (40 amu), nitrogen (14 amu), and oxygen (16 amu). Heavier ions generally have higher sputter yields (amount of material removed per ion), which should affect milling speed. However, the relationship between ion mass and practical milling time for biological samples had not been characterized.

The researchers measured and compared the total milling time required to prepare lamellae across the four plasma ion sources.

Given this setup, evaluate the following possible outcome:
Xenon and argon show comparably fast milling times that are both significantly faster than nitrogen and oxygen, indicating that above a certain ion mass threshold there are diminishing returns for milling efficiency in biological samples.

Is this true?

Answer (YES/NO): NO